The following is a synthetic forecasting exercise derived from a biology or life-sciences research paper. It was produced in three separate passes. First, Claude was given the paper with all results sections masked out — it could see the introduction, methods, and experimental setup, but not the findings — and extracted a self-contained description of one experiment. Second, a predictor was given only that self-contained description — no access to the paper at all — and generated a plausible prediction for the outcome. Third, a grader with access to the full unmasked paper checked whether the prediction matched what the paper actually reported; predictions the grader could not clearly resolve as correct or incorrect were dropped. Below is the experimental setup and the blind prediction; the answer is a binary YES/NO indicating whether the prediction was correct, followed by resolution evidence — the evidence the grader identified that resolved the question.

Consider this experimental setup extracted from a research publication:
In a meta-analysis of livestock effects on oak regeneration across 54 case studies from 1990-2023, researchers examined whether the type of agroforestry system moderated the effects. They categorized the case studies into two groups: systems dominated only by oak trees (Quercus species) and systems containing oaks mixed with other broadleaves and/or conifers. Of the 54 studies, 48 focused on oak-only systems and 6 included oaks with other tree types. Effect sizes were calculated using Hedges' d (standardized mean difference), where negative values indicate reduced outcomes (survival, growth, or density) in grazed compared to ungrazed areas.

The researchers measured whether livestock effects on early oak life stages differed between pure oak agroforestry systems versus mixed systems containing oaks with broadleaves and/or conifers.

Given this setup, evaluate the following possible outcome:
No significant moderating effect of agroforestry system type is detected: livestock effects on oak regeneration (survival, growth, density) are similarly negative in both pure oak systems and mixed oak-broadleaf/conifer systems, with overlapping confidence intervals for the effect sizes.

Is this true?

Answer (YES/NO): YES